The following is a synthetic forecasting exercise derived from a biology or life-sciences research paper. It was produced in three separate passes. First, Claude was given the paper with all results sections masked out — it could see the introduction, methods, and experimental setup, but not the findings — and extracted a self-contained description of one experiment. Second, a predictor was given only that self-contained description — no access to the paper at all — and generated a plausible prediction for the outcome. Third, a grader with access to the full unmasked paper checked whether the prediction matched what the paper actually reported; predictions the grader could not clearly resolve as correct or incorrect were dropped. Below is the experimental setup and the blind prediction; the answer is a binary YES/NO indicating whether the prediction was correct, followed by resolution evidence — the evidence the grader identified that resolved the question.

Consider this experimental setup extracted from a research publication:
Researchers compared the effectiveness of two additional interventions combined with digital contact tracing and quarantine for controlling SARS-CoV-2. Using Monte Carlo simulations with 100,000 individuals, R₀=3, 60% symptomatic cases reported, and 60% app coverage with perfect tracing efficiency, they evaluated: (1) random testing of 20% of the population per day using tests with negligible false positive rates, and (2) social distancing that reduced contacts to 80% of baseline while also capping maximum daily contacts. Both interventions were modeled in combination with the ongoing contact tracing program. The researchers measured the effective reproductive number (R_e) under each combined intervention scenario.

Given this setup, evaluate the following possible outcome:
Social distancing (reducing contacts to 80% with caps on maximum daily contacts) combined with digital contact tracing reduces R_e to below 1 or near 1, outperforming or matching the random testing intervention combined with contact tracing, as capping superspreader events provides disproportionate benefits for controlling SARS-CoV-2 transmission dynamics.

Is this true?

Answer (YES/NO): YES